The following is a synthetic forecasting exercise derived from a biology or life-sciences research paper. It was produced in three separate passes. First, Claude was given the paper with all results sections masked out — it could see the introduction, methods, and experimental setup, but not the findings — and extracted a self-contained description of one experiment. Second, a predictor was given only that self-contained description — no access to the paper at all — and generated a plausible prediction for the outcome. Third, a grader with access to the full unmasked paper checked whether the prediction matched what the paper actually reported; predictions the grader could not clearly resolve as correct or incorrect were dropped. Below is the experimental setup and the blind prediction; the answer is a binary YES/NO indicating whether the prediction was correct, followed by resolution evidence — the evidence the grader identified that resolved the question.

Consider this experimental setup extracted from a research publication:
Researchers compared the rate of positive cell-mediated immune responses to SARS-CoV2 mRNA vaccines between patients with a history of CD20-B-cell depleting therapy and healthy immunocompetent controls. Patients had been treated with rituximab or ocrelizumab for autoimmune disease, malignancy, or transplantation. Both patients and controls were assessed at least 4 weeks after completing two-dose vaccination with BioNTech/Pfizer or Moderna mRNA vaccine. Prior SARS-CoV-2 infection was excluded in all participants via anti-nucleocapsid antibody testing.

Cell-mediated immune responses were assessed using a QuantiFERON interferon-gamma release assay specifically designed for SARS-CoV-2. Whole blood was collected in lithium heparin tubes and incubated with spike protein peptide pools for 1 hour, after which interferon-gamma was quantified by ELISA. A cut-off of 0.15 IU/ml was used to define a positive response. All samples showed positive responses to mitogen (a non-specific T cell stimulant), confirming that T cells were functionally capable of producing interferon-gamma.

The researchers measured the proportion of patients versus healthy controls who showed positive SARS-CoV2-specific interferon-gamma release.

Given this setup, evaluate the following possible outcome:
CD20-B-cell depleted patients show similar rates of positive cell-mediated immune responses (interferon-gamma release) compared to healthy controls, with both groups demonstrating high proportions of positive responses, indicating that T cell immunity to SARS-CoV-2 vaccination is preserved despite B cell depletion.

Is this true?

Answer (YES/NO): NO